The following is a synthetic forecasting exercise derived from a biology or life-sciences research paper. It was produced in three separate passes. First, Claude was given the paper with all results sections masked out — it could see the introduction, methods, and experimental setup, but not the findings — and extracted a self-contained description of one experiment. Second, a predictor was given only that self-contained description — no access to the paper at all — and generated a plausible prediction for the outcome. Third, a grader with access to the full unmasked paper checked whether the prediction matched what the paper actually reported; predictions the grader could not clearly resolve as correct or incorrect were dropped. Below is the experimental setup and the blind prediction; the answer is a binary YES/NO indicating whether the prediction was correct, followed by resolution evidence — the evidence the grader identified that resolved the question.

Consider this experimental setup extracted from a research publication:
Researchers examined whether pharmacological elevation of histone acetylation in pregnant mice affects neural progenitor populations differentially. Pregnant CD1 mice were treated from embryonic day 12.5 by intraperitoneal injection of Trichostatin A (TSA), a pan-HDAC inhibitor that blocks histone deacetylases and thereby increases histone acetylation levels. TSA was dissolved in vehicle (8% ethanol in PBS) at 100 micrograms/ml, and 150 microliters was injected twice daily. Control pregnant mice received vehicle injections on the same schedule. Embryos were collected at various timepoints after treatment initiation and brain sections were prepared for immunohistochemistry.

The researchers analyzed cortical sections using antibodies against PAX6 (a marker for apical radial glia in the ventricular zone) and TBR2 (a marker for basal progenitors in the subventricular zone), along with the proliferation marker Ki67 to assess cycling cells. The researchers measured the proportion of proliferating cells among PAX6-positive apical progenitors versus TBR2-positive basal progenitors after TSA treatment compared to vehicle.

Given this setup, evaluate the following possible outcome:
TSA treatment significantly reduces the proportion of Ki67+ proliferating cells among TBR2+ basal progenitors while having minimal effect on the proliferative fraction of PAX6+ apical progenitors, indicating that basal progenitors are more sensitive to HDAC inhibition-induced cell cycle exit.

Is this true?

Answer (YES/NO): NO